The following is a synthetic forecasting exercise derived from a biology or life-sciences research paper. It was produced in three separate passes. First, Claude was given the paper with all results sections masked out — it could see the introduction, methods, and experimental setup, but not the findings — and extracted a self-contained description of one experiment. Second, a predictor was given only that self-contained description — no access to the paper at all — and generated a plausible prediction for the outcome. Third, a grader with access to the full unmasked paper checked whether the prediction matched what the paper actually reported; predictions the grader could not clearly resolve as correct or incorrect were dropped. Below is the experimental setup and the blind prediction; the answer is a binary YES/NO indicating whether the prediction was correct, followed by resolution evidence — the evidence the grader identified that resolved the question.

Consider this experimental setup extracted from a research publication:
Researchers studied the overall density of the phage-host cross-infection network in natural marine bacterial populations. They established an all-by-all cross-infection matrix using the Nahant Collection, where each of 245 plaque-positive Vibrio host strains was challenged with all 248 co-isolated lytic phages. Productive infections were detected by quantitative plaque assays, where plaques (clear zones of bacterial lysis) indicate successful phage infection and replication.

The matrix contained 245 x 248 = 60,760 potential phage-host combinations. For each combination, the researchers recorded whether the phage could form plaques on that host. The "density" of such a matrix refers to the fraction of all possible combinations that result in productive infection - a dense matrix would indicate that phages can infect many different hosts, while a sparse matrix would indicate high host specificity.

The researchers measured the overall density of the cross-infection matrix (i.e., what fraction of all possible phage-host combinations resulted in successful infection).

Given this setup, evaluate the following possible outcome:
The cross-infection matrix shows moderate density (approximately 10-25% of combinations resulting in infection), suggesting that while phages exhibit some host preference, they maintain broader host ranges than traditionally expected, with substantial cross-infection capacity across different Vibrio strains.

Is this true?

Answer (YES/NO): NO